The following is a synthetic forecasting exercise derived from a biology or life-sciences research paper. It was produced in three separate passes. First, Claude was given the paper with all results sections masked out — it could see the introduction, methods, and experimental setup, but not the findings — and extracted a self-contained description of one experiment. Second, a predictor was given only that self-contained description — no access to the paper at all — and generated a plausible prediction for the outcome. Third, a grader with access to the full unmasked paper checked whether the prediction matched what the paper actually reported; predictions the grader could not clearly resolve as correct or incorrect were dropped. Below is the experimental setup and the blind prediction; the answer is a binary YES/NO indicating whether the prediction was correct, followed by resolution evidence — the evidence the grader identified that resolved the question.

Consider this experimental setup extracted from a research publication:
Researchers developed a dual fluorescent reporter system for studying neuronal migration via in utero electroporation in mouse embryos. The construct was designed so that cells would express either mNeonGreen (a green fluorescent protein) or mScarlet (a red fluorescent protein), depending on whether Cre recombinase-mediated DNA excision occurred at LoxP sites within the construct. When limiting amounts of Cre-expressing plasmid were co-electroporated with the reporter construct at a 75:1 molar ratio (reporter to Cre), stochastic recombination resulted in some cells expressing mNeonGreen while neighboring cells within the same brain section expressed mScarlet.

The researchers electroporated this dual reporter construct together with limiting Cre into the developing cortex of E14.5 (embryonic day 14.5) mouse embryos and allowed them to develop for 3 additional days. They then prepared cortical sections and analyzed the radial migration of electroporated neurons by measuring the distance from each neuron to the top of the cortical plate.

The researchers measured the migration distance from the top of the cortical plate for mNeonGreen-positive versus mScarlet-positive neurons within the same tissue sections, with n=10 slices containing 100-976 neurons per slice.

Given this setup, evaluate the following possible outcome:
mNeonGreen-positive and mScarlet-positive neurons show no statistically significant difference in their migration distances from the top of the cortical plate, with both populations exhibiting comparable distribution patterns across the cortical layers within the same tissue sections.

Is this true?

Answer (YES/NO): YES